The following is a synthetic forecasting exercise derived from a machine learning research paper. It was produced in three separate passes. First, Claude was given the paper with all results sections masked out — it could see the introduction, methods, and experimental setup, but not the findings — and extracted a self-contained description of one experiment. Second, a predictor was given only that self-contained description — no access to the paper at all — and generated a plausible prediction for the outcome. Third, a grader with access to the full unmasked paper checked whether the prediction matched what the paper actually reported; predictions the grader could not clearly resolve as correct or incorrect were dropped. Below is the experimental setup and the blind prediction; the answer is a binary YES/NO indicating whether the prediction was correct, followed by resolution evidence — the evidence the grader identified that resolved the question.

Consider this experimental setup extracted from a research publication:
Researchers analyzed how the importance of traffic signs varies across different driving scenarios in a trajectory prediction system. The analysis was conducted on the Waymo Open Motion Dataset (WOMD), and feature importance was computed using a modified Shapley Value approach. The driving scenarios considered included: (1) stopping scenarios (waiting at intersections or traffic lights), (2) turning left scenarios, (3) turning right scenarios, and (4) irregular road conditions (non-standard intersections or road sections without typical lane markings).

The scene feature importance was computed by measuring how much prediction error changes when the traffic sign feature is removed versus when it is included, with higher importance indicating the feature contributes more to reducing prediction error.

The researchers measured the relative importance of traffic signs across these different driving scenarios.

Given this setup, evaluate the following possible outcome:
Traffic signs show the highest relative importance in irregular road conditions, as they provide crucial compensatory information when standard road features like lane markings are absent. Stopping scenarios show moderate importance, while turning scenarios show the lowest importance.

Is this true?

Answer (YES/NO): NO